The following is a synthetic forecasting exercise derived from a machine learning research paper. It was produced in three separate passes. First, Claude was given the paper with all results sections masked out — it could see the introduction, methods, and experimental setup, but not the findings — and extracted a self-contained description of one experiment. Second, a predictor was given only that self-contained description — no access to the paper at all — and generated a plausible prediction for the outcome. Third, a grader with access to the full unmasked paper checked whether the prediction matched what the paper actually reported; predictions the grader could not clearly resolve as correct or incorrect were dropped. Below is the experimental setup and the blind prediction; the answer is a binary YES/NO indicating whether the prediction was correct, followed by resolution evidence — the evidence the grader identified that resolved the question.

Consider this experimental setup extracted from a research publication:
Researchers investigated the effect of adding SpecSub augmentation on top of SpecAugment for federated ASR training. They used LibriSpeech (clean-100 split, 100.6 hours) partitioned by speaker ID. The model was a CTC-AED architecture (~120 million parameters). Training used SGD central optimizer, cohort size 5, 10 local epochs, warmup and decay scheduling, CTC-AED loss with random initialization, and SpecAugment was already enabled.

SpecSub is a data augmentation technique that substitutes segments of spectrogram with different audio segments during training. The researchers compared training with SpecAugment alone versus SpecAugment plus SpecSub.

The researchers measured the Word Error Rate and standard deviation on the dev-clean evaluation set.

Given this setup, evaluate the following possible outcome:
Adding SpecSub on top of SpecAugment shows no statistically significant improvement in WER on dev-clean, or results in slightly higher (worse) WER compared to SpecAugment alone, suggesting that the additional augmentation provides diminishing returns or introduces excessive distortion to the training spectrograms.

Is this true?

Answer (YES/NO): NO